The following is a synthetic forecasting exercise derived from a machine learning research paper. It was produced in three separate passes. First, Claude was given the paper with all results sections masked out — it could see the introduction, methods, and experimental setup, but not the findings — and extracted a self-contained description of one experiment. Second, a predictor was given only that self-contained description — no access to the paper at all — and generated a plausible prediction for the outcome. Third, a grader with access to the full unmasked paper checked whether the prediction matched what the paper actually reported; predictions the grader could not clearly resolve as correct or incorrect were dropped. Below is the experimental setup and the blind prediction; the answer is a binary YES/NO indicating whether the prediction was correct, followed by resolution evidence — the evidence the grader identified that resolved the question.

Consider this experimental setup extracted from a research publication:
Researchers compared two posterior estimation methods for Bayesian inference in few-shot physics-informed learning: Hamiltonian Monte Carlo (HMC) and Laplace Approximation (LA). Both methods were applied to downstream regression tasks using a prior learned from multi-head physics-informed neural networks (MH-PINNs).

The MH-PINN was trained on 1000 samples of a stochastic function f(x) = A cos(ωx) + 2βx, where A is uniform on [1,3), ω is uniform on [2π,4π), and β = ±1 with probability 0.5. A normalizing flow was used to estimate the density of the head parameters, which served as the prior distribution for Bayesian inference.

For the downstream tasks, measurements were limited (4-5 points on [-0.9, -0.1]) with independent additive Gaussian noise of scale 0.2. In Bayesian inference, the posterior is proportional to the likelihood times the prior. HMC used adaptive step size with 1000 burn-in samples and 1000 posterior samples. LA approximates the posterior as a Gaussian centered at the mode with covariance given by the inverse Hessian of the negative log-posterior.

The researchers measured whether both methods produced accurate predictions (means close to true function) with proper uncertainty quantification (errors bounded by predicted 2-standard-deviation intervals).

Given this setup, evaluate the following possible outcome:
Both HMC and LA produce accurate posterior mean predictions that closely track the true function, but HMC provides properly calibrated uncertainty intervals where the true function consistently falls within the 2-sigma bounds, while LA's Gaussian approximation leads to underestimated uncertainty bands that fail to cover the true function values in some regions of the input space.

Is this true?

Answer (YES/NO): NO